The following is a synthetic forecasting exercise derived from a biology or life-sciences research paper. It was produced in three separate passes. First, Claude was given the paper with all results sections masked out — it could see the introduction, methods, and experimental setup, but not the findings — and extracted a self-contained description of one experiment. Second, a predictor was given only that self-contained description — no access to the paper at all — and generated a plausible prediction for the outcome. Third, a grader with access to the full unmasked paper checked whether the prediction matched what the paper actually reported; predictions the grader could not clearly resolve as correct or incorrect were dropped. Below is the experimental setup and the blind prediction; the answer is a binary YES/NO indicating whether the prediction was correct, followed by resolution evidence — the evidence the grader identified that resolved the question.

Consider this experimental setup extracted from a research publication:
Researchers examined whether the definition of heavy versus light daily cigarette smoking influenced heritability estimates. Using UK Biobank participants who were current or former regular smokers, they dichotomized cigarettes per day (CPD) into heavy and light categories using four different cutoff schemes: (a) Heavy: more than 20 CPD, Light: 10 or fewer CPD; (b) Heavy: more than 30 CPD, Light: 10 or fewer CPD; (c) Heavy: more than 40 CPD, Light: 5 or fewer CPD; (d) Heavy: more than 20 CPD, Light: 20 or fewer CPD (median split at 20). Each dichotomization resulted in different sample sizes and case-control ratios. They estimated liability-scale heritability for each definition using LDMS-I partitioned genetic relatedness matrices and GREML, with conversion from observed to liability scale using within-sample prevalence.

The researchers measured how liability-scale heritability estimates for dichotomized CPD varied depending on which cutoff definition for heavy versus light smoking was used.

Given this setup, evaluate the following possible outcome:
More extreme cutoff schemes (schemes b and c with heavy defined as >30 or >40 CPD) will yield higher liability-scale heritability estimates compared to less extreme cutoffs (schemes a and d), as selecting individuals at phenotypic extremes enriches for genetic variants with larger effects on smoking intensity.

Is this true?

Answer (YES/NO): NO